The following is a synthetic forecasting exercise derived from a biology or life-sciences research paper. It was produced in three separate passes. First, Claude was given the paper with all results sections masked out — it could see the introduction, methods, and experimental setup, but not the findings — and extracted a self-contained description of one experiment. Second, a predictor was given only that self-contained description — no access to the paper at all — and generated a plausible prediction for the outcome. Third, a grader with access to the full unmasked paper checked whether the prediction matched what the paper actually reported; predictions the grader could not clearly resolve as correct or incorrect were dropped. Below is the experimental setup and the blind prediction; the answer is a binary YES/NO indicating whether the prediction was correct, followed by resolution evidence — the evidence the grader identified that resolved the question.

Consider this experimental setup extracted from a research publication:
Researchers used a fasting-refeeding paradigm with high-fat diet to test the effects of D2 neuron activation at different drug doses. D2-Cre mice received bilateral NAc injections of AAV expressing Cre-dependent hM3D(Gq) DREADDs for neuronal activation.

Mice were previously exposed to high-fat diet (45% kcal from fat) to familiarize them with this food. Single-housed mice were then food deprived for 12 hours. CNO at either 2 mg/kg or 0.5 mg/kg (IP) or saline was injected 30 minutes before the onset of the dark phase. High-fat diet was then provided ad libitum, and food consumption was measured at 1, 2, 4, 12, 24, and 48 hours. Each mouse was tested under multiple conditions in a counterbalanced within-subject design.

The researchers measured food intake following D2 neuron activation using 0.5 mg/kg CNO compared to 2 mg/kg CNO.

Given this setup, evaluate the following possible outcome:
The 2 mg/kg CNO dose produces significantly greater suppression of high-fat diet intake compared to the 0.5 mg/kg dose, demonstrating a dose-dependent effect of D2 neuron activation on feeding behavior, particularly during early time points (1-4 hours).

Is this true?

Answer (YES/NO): NO